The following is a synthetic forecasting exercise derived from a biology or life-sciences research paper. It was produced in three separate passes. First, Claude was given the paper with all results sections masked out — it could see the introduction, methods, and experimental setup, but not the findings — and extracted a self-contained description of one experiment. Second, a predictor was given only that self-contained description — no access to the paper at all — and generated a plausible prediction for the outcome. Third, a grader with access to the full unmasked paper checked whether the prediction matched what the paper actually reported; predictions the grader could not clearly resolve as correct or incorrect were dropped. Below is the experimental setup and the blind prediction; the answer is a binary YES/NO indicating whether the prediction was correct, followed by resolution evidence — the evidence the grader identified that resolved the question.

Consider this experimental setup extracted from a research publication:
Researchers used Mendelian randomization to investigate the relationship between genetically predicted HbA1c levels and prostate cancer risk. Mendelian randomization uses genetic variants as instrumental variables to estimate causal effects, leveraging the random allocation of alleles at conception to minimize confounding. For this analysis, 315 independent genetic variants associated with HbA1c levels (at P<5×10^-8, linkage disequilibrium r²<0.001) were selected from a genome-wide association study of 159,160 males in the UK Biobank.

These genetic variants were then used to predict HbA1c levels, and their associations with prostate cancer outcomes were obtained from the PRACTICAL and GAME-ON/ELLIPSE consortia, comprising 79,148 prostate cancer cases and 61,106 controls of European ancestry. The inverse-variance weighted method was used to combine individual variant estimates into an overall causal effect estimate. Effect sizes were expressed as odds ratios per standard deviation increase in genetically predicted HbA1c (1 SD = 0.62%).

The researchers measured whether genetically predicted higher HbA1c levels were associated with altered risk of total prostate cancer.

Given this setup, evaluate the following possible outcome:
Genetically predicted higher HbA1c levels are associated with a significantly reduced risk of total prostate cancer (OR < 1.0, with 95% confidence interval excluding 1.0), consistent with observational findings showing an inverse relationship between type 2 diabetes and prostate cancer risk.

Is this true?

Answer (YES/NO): NO